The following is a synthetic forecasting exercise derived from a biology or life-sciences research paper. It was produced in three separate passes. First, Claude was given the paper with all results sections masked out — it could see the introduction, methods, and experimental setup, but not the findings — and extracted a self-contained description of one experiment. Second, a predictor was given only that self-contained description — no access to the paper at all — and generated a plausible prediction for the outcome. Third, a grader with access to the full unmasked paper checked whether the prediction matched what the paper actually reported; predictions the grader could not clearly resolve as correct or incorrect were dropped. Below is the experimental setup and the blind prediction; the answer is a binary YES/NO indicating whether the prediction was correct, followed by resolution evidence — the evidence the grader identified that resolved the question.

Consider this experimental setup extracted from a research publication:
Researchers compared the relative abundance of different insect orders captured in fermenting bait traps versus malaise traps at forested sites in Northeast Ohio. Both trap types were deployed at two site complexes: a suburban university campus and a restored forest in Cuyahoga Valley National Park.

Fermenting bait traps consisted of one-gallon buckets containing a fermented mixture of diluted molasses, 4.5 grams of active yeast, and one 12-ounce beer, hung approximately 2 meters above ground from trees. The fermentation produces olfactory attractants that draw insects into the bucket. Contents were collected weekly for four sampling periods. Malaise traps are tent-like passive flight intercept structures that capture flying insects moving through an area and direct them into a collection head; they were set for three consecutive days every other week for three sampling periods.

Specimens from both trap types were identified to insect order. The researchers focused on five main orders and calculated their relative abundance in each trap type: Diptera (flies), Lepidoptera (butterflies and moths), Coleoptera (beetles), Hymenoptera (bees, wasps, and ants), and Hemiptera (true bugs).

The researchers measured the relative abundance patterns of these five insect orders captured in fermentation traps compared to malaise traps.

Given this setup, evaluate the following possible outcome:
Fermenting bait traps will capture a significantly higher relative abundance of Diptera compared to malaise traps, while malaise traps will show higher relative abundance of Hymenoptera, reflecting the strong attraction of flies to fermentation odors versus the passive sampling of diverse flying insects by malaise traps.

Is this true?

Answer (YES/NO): YES